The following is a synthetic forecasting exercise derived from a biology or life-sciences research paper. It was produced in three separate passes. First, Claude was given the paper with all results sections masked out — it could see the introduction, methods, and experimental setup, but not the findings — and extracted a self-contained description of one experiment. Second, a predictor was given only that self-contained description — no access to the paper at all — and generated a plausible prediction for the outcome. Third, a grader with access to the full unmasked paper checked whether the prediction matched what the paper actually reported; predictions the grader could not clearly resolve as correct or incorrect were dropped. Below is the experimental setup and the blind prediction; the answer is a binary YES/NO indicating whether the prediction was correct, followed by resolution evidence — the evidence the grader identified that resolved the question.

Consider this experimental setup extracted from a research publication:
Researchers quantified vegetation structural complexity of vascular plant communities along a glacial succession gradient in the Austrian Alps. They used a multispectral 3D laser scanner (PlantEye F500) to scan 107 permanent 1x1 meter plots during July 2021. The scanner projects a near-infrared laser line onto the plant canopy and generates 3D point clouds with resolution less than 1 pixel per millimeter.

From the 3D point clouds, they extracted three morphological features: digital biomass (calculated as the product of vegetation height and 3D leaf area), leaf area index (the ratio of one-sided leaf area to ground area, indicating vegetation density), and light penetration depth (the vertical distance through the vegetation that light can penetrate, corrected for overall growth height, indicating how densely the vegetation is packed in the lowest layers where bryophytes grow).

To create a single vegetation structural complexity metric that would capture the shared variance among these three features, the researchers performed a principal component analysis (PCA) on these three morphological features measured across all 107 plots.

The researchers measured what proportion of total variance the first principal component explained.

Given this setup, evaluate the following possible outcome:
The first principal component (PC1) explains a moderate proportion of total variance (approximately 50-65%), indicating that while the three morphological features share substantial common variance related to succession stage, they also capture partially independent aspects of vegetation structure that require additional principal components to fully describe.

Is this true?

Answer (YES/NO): NO